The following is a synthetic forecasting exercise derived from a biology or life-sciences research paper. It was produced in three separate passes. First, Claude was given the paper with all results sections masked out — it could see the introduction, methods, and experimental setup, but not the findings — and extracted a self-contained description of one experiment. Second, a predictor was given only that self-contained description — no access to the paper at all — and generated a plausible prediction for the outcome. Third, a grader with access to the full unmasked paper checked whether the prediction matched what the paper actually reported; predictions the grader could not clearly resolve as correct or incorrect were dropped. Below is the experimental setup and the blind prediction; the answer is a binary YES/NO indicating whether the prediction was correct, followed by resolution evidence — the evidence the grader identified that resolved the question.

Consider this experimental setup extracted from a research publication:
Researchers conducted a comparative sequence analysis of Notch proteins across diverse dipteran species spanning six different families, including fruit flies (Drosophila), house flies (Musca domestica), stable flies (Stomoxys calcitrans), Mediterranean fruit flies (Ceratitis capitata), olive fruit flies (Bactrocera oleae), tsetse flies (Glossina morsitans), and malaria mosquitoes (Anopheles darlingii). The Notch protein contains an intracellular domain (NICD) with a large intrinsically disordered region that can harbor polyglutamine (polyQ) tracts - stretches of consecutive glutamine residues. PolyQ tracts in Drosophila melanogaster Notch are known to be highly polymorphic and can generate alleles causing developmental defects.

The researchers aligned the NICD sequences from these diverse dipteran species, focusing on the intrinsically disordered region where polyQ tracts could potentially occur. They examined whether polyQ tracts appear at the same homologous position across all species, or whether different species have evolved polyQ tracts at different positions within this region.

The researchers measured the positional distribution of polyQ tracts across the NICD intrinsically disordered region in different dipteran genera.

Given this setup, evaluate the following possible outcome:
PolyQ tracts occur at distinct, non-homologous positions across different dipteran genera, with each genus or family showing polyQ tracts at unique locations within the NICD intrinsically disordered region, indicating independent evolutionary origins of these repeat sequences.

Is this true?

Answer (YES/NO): NO